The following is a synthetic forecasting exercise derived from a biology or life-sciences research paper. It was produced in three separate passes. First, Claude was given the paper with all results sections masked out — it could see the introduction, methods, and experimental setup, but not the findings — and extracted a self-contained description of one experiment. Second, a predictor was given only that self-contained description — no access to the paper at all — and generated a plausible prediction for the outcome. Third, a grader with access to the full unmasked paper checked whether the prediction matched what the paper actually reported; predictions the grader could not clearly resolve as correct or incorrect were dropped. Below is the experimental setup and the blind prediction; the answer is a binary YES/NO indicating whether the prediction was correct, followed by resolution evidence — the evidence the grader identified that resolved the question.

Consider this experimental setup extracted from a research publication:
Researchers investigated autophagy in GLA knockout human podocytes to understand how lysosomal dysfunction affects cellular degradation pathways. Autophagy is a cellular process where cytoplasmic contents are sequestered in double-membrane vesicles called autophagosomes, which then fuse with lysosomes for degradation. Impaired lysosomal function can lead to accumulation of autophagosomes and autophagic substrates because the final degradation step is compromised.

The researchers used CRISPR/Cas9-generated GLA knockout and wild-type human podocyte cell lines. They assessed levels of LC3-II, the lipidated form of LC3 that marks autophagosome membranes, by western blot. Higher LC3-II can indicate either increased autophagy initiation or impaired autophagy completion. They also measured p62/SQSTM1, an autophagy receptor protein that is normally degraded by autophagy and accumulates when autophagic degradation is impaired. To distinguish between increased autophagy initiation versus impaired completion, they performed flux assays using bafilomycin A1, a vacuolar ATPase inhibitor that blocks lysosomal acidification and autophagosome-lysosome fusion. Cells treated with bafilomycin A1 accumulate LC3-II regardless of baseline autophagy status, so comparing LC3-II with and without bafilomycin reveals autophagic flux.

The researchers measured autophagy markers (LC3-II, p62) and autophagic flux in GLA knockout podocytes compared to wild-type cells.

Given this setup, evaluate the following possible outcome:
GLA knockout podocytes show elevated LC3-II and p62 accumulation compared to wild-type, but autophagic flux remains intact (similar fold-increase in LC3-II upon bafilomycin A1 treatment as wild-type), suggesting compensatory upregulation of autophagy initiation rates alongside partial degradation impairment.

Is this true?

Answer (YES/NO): NO